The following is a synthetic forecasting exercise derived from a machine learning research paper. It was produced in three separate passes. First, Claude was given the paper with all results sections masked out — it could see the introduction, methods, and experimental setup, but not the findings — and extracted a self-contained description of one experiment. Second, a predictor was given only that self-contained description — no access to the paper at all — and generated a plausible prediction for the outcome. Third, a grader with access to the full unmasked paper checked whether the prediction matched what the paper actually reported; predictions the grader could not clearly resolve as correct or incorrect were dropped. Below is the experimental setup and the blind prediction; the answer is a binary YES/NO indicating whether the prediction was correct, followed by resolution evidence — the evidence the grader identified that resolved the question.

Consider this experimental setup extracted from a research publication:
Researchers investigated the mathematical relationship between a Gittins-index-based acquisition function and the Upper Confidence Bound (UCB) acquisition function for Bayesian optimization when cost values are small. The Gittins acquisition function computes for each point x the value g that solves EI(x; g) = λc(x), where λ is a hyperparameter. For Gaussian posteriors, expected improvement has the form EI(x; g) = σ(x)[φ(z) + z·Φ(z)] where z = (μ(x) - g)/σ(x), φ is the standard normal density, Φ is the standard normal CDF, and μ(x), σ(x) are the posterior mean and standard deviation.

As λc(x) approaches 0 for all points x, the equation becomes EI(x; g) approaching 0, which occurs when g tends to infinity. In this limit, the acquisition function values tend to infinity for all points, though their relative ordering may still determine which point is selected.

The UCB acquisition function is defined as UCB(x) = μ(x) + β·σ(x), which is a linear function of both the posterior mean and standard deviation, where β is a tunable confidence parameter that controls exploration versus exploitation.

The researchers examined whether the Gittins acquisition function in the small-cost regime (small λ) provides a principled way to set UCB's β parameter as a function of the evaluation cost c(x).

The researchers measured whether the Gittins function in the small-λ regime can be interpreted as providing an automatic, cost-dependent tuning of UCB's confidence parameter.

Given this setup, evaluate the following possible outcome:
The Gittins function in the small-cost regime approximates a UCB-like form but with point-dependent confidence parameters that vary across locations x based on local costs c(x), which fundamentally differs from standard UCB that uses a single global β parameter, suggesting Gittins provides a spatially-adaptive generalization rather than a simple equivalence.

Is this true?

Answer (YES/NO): YES